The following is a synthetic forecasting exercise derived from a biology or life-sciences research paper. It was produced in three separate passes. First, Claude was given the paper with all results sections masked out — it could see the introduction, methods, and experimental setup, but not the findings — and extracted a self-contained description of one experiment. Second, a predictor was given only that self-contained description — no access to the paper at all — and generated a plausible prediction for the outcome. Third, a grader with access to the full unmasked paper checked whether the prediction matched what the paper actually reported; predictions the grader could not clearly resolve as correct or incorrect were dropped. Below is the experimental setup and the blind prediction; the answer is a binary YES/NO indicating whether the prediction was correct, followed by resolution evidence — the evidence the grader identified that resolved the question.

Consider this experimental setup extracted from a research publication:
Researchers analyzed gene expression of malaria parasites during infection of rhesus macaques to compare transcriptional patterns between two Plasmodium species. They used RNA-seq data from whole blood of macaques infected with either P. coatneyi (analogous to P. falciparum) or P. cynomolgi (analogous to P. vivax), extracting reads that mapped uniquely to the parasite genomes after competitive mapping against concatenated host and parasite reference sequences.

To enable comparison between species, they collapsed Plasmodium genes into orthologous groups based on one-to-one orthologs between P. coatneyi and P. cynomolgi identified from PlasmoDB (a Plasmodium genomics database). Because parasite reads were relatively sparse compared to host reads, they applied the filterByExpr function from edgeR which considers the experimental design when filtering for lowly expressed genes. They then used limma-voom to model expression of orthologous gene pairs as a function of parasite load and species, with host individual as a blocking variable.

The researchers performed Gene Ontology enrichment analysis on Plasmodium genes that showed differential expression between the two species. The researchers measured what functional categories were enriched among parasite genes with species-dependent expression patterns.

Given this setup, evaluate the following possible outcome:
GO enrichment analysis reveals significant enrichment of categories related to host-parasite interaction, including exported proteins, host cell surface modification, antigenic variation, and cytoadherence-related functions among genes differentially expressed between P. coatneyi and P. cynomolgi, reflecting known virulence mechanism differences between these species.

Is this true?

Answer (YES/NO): NO